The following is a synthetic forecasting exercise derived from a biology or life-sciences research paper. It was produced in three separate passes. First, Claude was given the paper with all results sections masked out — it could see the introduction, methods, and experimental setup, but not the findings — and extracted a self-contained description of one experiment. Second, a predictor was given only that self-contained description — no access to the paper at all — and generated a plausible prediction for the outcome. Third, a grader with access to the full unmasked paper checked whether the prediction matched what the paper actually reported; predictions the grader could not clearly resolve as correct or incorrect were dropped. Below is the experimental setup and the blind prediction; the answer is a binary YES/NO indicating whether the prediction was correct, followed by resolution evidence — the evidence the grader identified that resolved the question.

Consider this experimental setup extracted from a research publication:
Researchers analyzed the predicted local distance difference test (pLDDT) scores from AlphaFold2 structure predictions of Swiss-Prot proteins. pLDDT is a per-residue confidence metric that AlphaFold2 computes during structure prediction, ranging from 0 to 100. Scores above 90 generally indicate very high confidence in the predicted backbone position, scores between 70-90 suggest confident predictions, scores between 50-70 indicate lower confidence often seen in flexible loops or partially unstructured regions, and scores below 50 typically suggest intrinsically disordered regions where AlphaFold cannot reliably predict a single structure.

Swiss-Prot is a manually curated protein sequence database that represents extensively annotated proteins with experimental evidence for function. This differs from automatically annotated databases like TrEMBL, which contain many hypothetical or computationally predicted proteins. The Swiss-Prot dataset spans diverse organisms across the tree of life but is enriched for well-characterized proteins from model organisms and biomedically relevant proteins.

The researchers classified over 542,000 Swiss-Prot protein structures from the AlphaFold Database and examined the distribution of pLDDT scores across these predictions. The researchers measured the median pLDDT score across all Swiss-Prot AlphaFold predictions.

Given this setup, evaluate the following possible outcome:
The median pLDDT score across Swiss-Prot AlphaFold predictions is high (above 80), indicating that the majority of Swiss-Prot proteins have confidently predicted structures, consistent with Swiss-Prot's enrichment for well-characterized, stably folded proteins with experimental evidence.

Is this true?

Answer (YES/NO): YES